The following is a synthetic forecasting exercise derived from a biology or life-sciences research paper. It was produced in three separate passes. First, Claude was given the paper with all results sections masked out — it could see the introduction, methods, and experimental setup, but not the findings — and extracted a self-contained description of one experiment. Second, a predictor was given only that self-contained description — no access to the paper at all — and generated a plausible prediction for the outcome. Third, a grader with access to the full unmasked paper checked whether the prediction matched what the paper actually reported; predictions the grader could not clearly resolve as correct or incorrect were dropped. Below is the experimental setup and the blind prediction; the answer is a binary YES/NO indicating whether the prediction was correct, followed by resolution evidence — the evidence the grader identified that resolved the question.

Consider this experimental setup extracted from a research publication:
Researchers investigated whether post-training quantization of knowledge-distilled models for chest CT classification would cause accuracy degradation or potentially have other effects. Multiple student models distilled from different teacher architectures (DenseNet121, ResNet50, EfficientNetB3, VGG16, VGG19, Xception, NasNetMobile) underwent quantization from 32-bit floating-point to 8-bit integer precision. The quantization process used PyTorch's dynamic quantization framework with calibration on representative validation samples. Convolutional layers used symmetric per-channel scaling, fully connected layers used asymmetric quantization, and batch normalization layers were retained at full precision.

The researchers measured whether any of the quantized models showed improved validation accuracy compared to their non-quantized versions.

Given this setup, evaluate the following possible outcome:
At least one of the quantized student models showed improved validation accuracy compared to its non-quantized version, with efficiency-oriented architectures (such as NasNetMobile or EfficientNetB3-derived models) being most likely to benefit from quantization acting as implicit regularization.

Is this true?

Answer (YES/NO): NO